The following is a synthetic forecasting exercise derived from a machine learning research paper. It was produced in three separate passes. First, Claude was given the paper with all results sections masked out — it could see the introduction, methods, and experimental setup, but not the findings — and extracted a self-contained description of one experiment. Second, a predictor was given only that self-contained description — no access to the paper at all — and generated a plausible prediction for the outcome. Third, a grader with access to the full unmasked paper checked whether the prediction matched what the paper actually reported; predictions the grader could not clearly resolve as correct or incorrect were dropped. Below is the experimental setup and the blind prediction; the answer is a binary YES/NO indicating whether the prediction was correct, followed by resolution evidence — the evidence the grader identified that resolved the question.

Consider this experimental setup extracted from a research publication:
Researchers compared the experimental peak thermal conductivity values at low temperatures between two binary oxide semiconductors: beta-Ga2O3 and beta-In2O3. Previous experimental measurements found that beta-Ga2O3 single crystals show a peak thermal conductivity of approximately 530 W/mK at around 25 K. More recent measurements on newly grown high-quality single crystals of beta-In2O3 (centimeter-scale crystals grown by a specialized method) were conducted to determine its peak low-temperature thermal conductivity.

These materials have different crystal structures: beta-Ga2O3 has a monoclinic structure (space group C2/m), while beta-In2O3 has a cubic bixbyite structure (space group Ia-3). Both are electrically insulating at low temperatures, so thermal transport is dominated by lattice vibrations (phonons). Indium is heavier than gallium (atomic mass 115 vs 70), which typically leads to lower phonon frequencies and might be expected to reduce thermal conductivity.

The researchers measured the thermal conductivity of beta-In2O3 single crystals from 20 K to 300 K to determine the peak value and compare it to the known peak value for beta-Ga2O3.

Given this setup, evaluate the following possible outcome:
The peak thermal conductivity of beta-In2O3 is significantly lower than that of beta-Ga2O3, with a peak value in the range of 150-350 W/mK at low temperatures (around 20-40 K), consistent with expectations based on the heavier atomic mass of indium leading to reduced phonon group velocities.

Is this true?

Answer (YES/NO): NO